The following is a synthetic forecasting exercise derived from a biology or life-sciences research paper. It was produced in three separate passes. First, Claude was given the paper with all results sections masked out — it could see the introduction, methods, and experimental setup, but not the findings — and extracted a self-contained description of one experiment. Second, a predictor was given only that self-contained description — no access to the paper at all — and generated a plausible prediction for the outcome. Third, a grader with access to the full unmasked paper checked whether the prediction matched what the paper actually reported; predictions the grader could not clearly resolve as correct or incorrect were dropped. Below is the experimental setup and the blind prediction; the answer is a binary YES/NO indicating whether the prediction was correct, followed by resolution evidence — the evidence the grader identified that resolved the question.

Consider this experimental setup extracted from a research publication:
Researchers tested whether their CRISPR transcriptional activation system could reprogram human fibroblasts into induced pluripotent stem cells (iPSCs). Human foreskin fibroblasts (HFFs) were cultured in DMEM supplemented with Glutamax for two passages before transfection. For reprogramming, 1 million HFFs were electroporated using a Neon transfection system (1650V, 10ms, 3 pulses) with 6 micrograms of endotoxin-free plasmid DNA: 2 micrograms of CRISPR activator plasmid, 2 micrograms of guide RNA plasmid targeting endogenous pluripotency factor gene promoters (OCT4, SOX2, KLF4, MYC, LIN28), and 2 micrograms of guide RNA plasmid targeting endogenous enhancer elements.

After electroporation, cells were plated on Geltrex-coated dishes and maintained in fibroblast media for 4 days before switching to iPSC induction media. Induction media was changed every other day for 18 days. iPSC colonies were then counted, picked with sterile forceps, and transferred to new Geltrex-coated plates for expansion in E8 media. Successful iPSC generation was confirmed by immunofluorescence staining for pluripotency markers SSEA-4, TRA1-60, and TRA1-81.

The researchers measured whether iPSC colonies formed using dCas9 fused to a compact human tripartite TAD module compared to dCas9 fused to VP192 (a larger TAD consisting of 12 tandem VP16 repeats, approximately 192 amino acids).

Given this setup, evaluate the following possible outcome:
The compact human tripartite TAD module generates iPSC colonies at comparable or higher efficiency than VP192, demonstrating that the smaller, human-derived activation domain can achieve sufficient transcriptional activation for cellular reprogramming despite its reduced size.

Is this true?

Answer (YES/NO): NO